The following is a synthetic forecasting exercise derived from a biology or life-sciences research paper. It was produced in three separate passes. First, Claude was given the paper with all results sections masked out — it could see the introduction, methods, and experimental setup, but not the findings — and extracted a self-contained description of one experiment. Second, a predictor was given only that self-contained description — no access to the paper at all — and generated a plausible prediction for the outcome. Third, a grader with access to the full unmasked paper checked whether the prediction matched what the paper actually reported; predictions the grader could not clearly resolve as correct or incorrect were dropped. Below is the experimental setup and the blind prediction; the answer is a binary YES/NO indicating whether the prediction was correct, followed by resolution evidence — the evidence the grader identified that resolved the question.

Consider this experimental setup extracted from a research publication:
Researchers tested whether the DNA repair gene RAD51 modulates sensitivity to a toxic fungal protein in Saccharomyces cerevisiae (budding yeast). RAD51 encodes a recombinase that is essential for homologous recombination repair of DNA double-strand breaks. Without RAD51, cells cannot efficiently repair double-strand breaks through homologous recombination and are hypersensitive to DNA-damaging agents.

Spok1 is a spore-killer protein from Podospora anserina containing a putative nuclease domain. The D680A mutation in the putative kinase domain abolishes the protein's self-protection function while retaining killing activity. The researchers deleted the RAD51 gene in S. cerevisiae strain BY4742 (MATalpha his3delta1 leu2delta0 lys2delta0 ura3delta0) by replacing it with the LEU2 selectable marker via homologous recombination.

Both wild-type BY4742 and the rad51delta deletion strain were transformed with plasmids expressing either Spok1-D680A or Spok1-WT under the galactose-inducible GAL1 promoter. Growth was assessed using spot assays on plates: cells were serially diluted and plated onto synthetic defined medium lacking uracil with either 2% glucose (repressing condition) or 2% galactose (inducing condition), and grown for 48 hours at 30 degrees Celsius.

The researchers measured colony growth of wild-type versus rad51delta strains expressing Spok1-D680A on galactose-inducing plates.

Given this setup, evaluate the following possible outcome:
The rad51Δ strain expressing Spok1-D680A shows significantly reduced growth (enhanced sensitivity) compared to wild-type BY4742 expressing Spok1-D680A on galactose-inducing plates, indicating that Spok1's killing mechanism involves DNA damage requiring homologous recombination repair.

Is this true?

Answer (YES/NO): YES